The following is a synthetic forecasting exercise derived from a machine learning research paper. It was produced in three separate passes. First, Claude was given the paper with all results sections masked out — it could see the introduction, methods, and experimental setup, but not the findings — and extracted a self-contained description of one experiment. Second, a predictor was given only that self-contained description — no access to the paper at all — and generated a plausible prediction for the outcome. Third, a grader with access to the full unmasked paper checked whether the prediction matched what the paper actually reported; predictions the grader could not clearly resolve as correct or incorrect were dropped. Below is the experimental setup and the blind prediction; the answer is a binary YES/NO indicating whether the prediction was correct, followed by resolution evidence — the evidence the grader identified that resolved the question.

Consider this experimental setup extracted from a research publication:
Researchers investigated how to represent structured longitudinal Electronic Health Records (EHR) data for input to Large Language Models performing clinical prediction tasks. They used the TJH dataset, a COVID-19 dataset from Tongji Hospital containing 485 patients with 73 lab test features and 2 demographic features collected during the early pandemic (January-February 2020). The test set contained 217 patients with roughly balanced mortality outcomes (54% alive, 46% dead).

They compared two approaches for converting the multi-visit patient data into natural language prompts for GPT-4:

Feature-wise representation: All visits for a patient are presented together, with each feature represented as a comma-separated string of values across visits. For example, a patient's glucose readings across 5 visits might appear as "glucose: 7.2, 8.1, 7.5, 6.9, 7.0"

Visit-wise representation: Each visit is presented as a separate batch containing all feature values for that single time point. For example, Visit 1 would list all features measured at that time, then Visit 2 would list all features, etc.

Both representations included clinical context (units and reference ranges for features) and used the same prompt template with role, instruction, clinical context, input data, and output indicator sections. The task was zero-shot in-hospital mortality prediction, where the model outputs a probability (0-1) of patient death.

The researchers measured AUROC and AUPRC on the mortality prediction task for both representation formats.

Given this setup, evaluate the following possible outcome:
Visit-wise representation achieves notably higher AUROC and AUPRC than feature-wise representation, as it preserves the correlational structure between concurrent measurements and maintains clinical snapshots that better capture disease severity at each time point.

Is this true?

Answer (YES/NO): NO